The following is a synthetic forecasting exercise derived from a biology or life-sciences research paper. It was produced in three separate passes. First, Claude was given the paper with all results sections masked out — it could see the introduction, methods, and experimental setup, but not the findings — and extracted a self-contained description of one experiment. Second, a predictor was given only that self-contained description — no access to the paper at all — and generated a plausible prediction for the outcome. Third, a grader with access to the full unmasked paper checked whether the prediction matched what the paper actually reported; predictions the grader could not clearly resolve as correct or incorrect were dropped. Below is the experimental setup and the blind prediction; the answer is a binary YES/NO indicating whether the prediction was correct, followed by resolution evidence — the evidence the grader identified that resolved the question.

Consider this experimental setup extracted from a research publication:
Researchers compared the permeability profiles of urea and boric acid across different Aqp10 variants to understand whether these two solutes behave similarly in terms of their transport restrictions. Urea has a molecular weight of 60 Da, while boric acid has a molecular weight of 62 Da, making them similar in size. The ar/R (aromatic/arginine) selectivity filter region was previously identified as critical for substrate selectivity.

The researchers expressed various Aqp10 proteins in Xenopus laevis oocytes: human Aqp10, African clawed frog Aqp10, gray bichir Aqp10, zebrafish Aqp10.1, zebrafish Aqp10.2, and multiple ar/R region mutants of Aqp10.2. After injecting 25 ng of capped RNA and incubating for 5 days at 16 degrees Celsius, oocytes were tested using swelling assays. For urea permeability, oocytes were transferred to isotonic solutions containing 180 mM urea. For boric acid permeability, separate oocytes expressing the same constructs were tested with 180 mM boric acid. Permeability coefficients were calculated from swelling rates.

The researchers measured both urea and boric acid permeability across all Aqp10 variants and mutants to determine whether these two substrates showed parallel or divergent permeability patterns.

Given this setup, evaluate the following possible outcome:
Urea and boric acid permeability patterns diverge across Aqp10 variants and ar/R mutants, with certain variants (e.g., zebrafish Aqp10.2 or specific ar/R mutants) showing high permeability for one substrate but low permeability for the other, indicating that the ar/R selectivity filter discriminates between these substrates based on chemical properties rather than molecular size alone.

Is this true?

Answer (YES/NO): NO